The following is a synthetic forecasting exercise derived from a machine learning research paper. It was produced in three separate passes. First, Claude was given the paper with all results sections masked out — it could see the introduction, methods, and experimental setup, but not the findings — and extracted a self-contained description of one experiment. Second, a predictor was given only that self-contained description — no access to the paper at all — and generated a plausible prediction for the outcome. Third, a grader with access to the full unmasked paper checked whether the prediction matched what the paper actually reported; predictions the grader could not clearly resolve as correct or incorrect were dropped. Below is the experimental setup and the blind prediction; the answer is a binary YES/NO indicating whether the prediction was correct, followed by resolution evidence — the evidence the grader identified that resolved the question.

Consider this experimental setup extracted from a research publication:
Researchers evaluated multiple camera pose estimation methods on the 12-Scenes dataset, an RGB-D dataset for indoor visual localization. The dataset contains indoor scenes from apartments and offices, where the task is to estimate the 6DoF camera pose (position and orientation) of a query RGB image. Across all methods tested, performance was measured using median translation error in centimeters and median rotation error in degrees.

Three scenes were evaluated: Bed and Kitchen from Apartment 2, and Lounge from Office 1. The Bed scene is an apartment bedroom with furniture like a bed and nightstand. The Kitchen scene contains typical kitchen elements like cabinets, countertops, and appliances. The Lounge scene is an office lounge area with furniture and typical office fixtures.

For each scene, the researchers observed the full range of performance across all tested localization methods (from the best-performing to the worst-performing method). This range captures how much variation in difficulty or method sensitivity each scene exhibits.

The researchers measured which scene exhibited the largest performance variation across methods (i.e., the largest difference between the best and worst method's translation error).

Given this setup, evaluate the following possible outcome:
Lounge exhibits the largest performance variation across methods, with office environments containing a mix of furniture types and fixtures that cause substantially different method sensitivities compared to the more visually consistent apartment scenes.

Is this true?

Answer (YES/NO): YES